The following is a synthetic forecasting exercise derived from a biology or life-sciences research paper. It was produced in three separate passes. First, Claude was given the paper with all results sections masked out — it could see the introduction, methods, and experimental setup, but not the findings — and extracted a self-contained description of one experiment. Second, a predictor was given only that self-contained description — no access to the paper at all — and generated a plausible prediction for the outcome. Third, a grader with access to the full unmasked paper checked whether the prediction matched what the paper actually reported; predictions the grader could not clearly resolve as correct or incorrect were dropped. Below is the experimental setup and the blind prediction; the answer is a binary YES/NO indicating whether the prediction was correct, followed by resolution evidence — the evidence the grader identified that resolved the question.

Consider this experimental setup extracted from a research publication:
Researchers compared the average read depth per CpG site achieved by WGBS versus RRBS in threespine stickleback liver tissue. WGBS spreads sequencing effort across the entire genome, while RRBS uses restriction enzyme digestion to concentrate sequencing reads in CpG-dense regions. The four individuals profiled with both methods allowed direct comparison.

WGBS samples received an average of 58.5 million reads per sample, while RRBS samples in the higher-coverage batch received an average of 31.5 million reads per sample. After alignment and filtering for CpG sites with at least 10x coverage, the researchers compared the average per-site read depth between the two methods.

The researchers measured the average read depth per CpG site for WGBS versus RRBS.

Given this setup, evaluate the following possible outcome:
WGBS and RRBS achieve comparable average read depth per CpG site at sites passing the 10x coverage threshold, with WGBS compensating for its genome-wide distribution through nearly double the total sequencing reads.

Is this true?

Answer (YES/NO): NO